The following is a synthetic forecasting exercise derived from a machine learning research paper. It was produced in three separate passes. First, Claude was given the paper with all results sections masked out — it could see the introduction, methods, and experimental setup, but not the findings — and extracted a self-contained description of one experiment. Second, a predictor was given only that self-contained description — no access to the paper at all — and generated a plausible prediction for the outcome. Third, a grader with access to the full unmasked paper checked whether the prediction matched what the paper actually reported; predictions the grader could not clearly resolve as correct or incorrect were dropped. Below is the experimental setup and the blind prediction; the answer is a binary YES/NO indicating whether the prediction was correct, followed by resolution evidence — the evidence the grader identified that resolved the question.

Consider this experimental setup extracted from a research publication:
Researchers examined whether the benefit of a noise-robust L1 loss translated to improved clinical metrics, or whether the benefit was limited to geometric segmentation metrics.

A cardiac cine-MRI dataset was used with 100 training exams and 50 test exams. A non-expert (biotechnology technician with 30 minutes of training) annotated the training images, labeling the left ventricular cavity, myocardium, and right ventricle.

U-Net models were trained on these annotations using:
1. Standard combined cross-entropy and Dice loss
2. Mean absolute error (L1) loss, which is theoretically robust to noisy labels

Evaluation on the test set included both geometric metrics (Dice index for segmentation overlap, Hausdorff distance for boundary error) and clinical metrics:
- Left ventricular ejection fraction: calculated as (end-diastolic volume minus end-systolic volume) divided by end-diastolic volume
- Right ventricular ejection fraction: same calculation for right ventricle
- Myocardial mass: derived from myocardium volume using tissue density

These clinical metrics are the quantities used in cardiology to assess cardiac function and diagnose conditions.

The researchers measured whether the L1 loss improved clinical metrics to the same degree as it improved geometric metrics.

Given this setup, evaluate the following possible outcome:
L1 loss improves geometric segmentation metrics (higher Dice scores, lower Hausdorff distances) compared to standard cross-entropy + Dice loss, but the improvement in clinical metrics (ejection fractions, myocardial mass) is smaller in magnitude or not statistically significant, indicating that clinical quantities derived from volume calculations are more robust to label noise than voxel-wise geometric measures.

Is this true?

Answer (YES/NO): NO